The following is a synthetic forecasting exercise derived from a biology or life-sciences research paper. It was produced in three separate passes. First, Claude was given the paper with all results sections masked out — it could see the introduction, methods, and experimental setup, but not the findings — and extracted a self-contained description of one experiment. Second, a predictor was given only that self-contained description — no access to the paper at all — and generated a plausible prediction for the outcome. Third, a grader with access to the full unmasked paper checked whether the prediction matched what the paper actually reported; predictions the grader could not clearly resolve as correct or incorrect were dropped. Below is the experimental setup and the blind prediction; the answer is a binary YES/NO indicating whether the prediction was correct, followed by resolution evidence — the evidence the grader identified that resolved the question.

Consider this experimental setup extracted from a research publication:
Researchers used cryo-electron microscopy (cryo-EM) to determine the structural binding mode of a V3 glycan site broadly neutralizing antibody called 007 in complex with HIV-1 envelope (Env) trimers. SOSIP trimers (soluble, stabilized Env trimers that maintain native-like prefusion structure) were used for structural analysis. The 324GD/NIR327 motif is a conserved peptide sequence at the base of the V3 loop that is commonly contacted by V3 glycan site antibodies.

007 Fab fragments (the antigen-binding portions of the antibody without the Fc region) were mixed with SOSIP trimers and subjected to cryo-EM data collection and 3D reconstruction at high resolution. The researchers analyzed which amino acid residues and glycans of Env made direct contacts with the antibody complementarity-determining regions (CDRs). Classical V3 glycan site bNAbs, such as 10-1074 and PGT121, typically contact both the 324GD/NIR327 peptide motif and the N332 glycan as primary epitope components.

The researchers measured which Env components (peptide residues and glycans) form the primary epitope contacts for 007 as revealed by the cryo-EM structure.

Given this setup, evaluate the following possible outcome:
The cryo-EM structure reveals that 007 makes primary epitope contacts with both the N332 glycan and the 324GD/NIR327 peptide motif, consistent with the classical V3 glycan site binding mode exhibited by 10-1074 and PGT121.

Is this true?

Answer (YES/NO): NO